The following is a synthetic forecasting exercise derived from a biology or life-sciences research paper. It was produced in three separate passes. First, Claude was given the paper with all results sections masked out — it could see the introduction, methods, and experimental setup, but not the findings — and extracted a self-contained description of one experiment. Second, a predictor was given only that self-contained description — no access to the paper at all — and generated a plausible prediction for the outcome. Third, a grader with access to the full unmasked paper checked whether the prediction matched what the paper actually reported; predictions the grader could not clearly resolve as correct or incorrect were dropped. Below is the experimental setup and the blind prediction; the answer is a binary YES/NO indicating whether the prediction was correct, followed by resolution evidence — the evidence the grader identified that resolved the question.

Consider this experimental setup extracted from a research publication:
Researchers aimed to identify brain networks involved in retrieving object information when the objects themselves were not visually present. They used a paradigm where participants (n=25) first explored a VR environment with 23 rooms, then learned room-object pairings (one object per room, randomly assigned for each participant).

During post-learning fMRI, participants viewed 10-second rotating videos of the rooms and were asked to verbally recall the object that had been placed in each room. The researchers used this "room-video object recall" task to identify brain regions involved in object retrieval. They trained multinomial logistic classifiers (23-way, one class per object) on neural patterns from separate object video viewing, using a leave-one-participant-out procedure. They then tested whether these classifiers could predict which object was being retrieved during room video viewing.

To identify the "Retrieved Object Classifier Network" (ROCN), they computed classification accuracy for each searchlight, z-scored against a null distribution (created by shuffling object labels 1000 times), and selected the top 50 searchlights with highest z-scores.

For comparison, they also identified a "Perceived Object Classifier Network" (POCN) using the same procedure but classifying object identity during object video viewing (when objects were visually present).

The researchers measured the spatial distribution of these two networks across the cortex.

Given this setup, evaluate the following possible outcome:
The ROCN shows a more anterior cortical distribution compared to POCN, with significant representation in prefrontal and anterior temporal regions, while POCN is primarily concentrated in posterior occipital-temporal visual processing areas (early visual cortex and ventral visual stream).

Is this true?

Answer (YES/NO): NO